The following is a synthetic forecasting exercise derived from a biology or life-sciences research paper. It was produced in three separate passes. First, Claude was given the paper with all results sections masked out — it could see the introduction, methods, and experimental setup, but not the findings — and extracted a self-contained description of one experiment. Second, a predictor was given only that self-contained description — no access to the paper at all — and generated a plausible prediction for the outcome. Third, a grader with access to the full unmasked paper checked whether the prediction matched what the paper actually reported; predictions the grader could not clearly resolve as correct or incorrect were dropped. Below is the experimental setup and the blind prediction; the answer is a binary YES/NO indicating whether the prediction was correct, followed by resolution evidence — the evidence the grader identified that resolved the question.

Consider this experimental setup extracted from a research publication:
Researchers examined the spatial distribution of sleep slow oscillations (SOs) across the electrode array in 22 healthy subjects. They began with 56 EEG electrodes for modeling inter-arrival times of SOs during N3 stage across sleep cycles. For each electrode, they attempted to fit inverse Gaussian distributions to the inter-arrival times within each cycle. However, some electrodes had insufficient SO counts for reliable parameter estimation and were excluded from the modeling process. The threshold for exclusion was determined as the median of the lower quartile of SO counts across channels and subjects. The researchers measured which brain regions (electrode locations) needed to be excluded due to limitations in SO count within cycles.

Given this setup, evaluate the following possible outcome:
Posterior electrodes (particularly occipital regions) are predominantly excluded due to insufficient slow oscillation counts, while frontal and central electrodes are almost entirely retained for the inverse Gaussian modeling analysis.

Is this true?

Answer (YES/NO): NO